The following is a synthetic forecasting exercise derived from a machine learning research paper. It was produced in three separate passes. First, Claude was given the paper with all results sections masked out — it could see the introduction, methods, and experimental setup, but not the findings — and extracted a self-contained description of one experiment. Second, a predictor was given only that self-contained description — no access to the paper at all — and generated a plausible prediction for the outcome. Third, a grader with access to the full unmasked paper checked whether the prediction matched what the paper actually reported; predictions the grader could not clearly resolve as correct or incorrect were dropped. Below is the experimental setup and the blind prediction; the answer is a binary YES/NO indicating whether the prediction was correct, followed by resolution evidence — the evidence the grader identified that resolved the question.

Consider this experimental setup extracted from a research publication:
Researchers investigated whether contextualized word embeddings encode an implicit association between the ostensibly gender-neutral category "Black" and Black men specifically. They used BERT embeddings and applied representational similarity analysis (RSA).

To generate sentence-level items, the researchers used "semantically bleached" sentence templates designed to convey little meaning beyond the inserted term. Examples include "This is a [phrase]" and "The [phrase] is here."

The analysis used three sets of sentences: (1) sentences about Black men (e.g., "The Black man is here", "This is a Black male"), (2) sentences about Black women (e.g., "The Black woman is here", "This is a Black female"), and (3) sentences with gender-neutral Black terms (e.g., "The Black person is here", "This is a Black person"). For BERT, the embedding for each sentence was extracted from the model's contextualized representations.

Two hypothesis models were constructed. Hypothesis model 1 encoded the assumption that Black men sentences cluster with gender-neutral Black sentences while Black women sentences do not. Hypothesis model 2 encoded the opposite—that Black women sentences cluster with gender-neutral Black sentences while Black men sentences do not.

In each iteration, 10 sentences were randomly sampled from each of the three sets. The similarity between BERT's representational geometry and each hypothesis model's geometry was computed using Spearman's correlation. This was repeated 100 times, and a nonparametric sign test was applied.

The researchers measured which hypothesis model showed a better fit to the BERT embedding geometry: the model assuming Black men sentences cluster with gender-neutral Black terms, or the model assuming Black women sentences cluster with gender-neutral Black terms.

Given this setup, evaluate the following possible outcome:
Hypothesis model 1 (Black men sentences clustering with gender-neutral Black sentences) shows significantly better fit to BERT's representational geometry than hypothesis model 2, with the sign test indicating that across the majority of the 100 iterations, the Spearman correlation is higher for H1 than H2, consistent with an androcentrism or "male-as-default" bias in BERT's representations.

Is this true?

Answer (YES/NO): YES